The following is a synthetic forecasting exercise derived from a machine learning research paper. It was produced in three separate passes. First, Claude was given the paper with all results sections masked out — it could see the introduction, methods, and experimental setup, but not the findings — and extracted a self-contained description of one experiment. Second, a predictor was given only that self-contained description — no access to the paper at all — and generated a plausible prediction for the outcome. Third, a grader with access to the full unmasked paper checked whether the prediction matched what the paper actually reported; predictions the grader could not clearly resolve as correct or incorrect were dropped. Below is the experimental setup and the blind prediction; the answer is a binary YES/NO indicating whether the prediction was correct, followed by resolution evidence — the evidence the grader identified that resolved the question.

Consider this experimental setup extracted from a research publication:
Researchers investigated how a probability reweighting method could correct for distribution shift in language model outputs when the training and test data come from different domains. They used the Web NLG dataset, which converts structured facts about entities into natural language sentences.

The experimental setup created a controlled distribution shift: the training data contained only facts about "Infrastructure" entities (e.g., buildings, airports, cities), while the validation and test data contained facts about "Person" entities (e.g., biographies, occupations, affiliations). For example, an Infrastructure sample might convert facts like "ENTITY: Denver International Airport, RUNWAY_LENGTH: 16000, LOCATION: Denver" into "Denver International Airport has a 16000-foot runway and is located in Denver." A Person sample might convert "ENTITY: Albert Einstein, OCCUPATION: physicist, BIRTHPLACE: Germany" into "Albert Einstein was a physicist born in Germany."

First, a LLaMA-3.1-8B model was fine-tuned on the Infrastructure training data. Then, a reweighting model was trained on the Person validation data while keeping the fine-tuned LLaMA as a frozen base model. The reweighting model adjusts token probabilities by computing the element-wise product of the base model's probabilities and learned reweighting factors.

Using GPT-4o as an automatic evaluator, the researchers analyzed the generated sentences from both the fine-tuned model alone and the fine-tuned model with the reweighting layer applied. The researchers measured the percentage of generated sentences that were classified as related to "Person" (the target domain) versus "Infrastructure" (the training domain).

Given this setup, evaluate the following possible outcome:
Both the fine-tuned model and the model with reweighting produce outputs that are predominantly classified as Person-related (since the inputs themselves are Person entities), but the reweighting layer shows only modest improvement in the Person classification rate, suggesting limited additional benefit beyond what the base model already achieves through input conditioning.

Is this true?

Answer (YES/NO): NO